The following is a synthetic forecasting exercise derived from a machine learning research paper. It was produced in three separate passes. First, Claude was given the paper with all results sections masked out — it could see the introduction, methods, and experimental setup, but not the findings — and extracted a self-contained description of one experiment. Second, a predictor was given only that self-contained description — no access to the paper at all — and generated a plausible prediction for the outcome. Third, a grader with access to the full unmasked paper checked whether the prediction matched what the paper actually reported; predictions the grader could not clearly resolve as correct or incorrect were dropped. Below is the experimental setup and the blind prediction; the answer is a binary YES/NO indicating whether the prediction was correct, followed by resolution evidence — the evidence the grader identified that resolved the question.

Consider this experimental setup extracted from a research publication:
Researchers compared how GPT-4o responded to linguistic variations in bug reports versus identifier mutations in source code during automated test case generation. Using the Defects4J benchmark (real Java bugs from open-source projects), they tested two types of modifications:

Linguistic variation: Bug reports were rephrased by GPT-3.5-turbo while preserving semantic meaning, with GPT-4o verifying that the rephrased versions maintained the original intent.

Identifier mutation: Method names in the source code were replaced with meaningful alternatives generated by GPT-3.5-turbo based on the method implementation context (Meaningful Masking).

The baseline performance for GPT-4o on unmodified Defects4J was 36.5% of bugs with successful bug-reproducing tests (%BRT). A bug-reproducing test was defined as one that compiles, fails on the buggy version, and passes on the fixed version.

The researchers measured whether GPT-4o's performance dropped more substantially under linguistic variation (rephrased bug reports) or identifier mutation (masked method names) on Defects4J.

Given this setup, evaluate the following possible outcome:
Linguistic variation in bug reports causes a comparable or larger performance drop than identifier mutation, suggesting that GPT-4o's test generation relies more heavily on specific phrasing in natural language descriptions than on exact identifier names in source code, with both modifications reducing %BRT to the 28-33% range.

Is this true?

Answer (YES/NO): NO